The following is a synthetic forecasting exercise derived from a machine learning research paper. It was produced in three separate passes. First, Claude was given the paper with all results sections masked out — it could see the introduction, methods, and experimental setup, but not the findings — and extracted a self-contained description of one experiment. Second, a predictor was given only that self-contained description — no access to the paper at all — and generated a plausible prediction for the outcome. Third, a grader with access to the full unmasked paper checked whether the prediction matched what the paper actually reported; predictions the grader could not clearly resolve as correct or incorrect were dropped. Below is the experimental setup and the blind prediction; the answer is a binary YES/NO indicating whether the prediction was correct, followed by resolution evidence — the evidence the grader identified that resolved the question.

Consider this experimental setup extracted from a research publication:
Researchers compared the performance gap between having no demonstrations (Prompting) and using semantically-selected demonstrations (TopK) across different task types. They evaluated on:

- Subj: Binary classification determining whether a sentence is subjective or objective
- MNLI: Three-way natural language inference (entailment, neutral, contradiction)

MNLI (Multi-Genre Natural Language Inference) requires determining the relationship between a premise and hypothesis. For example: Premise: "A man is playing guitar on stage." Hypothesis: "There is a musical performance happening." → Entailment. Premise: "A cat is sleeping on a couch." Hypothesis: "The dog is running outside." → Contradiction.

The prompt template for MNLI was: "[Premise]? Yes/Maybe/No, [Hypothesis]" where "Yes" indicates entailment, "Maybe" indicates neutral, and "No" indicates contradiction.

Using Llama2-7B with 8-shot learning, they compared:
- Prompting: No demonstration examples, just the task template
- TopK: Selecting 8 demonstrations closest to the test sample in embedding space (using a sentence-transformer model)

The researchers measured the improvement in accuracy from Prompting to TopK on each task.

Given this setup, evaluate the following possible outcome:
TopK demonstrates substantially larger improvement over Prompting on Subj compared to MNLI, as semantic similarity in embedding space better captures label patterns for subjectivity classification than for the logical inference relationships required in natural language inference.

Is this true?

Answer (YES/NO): YES